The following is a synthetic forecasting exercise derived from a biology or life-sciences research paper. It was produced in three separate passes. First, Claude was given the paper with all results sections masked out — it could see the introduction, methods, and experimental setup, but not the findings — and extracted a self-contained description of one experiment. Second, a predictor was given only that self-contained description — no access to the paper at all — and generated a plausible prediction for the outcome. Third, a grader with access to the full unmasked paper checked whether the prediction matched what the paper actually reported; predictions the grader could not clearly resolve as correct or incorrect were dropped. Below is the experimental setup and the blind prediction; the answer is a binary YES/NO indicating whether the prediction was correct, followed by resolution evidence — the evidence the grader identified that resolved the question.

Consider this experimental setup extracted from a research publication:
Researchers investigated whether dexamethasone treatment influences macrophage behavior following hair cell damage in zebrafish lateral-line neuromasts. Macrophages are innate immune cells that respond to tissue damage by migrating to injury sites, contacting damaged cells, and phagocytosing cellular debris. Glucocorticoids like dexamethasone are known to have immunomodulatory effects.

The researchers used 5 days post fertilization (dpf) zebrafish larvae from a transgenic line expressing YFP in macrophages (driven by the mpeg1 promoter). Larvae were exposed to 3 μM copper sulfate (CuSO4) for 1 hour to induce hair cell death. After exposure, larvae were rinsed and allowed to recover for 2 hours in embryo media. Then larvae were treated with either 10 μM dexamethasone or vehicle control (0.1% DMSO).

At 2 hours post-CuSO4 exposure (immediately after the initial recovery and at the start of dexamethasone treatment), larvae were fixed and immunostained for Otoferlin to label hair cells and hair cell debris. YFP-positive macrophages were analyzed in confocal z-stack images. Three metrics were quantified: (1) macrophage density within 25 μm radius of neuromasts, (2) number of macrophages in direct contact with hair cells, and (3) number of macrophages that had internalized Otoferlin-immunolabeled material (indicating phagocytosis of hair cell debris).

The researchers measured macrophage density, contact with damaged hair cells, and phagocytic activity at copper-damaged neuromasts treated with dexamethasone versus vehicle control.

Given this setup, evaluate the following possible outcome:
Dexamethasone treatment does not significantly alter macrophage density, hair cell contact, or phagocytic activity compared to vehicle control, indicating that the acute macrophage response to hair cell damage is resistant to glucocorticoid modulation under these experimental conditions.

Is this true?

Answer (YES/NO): YES